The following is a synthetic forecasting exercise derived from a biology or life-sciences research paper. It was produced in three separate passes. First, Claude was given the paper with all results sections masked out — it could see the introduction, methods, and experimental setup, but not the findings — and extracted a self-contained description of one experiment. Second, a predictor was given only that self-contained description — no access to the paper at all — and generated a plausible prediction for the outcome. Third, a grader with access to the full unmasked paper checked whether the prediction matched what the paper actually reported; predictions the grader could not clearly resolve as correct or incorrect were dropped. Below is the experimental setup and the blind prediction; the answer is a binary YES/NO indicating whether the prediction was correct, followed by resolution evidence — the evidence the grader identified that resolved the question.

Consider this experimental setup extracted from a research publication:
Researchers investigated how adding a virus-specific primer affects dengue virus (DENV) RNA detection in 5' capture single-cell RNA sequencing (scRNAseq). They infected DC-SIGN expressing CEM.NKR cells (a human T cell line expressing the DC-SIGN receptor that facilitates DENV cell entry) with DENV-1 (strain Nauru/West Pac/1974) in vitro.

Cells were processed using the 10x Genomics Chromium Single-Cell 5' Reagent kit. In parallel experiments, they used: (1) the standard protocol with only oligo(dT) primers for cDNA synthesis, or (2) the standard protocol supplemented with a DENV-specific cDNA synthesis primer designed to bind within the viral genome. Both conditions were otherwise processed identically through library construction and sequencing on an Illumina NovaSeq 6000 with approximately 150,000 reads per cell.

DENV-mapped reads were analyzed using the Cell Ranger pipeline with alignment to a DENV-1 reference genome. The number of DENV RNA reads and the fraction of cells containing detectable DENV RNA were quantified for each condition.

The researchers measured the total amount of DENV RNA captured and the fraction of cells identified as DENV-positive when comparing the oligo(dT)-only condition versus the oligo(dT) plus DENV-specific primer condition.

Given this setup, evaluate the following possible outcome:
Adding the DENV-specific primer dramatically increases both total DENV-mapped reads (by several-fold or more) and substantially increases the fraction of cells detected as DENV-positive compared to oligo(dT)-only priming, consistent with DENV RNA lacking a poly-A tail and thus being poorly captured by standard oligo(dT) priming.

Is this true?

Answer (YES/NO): NO